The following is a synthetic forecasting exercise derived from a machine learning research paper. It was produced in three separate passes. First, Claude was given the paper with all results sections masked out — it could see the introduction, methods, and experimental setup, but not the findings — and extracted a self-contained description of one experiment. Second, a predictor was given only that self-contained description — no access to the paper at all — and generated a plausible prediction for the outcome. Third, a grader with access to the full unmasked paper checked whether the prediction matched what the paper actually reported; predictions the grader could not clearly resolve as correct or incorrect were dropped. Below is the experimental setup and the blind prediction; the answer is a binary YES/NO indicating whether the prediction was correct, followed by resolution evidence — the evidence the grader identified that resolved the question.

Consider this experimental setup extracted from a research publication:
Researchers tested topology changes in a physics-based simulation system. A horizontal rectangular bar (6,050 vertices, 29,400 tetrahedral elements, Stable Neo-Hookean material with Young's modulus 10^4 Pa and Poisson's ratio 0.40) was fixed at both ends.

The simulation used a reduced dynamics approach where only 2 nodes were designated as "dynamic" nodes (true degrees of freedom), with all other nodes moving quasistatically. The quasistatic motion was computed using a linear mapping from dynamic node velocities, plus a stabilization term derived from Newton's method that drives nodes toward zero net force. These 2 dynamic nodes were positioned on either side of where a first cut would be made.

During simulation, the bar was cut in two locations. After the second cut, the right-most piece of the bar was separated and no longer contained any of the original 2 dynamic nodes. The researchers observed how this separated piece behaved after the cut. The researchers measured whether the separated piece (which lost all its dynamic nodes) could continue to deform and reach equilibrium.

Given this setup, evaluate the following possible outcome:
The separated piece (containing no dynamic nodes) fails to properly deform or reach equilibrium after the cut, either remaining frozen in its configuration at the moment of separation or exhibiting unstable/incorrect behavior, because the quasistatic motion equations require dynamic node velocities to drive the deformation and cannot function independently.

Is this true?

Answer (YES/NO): NO